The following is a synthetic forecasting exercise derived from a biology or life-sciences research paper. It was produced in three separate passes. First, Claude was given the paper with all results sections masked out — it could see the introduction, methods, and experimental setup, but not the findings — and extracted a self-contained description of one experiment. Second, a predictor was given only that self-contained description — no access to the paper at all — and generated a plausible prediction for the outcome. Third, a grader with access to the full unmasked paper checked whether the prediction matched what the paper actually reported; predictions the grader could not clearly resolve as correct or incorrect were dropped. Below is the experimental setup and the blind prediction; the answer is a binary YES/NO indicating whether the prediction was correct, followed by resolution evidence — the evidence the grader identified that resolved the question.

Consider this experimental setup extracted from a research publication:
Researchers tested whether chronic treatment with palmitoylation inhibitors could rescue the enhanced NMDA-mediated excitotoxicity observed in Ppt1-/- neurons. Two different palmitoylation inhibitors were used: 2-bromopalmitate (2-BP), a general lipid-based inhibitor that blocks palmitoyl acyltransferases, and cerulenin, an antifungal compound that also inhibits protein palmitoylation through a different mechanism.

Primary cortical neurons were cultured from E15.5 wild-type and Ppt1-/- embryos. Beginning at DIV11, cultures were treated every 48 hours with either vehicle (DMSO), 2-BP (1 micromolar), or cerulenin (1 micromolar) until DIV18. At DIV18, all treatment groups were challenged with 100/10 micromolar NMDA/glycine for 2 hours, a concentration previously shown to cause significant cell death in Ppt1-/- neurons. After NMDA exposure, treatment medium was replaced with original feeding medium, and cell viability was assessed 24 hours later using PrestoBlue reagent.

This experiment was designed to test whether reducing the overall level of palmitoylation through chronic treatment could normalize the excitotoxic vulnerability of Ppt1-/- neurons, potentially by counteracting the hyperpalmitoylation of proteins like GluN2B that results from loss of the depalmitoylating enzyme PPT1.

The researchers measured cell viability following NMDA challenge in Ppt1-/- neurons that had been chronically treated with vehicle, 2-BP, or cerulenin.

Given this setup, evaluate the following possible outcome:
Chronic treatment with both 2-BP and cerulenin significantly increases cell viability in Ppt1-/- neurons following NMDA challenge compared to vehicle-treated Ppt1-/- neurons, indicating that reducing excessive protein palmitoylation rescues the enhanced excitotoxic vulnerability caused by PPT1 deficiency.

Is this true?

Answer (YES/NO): YES